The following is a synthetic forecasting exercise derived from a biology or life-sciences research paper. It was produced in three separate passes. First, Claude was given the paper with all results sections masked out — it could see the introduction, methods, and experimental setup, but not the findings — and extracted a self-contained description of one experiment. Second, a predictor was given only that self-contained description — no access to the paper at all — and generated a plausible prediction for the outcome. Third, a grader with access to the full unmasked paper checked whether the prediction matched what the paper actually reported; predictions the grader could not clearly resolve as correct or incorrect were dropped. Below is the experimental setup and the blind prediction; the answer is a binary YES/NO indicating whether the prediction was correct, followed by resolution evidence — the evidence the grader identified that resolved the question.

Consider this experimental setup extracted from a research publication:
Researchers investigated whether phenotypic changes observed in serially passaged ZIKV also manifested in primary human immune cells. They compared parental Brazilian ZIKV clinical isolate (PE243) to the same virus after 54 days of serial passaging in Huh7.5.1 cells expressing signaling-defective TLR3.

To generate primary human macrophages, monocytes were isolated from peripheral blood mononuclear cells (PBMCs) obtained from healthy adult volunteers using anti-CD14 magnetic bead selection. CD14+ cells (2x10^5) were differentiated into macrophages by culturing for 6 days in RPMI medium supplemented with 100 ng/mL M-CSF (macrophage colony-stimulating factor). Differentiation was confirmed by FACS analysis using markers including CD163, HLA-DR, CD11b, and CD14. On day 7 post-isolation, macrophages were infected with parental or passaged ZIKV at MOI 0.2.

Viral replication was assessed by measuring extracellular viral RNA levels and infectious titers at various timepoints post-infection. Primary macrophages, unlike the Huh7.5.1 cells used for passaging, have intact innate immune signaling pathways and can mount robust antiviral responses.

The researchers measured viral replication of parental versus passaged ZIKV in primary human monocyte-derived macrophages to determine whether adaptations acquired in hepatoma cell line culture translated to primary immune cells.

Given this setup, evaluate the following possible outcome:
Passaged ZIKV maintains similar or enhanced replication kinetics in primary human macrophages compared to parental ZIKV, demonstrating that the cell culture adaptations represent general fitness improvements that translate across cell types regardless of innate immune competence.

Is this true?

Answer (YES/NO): NO